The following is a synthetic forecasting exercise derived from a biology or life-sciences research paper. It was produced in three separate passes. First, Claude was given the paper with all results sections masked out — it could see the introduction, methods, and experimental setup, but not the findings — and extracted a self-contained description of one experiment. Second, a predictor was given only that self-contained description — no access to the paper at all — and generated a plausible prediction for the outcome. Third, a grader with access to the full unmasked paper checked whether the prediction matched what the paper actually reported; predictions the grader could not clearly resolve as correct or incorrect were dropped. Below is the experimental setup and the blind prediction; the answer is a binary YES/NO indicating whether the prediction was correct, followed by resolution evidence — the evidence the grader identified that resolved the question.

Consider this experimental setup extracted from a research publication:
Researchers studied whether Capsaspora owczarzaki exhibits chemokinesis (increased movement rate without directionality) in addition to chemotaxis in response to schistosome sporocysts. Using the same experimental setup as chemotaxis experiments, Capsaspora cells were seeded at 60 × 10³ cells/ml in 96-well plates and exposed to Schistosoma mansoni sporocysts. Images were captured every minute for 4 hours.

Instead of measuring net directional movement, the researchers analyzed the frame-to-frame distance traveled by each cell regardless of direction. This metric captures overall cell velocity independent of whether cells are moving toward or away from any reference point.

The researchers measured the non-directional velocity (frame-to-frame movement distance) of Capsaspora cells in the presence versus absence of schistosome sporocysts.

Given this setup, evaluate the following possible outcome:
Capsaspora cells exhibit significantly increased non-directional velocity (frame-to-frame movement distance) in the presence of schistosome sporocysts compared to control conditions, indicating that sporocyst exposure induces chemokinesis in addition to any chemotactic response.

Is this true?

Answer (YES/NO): YES